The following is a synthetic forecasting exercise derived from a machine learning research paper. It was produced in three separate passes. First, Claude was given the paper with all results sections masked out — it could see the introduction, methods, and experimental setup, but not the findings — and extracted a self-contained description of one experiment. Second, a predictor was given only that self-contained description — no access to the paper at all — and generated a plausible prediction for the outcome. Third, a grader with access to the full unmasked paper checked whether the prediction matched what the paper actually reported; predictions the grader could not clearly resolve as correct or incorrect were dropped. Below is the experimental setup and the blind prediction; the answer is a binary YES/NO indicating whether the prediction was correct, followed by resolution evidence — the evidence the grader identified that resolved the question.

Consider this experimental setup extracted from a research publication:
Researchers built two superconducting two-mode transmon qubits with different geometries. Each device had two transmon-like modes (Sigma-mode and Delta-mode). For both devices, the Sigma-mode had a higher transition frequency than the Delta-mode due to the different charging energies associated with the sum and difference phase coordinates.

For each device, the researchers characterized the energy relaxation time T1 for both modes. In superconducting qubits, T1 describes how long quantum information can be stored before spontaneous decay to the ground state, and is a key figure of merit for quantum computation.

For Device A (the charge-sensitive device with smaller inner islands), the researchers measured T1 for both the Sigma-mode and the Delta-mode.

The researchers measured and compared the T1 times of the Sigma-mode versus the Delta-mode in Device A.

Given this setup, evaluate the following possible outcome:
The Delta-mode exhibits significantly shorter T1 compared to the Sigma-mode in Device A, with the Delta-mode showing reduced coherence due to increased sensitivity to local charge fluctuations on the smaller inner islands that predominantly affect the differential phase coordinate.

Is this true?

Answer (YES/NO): NO